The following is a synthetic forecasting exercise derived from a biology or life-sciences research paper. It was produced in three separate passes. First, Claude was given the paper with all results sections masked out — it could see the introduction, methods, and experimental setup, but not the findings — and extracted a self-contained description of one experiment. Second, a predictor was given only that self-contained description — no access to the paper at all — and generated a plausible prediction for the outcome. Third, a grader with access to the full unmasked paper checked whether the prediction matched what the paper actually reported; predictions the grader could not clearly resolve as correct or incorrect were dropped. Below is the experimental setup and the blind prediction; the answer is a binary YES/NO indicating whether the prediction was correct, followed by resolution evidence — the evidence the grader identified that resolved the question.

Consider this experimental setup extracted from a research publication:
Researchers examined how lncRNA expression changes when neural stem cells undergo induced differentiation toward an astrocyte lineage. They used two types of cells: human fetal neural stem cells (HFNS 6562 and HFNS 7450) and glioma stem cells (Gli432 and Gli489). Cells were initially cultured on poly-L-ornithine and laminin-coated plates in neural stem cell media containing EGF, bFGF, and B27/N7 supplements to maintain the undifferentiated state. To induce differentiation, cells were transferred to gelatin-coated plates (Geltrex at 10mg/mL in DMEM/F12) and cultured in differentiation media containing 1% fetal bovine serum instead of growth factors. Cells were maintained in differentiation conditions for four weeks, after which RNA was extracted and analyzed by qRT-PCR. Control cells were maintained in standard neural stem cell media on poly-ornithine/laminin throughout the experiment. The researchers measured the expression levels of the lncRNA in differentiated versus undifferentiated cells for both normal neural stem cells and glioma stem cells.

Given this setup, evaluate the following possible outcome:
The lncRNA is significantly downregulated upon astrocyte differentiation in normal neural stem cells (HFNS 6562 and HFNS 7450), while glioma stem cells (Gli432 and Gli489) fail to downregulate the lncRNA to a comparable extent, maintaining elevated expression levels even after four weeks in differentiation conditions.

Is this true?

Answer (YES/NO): NO